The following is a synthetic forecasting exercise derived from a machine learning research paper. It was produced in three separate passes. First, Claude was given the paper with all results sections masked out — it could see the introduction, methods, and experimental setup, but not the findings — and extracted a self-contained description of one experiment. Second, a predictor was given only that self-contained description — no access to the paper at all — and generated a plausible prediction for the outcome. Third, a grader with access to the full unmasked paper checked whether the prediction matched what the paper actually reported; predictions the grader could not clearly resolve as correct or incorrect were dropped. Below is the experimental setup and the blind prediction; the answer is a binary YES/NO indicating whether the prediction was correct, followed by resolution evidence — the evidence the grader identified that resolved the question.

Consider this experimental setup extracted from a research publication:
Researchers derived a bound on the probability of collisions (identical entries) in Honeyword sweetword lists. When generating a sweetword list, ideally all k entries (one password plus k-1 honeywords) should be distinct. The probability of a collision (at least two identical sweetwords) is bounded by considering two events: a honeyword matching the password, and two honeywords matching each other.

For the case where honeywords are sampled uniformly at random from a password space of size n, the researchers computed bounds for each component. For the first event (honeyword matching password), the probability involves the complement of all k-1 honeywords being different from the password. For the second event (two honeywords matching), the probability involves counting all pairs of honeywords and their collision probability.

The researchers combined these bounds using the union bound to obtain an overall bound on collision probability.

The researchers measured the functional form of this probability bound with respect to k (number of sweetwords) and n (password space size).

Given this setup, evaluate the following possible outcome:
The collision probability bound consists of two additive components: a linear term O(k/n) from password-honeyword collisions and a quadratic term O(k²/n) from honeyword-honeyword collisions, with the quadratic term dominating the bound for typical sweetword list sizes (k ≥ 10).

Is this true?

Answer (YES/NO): YES